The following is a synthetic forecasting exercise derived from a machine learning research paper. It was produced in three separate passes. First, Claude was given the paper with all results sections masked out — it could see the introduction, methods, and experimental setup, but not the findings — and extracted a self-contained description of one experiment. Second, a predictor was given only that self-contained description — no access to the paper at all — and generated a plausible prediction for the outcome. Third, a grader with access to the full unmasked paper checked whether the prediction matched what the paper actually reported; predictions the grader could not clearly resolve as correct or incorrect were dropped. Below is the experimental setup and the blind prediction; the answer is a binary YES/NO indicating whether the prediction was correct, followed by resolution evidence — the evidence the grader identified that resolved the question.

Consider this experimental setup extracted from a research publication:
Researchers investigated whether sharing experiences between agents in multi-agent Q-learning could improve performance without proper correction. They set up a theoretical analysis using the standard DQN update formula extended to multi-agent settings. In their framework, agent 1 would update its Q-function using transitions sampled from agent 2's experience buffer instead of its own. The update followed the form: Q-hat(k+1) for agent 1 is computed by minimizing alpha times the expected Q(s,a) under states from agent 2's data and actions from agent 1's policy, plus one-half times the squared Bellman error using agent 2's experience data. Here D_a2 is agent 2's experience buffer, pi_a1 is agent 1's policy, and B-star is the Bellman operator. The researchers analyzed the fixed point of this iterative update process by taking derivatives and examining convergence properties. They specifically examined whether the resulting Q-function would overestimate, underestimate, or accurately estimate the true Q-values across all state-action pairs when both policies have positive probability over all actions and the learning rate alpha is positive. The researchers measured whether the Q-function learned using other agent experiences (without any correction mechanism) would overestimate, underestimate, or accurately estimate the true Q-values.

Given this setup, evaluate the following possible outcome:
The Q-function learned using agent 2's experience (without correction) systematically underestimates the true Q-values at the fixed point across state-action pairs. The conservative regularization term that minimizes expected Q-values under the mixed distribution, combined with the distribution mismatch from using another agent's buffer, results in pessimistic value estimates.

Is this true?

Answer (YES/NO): YES